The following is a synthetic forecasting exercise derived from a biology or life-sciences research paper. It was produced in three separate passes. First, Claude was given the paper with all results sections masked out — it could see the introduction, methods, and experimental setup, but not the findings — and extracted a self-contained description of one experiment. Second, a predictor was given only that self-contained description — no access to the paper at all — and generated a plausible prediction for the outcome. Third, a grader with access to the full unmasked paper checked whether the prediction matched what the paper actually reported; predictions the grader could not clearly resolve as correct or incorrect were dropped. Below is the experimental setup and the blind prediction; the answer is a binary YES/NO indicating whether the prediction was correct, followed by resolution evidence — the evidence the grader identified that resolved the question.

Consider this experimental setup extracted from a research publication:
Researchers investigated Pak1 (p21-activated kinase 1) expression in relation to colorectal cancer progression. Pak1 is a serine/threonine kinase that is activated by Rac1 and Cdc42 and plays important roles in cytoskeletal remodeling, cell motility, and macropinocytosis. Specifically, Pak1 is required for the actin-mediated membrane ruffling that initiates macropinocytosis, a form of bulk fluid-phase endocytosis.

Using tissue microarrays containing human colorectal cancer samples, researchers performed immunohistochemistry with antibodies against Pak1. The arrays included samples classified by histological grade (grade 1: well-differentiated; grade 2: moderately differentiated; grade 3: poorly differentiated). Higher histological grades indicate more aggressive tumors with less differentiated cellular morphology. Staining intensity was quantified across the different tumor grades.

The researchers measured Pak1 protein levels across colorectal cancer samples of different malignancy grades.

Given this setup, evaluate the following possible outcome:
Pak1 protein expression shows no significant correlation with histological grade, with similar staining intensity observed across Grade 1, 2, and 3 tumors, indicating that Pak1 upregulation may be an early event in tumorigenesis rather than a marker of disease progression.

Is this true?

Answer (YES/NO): NO